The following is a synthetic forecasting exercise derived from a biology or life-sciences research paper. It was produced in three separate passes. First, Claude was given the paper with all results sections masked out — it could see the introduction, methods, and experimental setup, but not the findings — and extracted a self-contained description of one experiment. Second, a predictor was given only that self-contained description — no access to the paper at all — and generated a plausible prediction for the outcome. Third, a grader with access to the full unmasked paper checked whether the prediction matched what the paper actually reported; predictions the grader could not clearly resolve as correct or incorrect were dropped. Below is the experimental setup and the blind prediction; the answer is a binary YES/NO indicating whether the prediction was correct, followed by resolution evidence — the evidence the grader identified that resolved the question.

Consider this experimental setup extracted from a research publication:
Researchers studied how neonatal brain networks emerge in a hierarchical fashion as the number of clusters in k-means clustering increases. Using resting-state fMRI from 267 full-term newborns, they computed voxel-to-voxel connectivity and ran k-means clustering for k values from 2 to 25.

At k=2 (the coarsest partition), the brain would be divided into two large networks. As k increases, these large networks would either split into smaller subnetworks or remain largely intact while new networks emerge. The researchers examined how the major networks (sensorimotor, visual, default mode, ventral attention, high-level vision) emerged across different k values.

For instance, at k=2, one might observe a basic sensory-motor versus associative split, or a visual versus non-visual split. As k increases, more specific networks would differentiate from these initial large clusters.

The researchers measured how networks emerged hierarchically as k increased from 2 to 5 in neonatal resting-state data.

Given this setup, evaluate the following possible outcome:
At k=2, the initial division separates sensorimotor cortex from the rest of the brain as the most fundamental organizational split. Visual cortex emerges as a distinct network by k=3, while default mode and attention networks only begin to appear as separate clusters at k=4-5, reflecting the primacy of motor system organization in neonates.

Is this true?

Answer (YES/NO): NO